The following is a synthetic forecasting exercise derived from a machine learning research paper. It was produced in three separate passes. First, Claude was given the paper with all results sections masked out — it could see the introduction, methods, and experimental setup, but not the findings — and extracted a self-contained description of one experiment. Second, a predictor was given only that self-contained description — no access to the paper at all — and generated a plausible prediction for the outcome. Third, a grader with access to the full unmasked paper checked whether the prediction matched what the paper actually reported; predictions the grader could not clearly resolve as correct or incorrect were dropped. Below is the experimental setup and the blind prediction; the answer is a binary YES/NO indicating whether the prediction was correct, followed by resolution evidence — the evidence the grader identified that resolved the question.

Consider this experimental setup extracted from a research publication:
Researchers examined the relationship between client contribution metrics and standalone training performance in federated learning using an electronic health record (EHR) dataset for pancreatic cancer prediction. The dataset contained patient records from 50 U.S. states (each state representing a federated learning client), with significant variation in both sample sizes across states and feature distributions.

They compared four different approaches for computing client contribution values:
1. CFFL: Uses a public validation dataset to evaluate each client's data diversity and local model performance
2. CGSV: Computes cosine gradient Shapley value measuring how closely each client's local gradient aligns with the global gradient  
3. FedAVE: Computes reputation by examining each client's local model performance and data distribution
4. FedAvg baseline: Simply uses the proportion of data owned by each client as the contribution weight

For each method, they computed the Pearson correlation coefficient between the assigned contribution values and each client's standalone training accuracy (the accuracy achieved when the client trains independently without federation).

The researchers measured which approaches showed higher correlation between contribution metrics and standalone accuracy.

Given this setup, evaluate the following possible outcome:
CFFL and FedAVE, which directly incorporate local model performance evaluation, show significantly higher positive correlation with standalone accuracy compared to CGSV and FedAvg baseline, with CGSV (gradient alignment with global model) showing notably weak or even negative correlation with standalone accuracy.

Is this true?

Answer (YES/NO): NO